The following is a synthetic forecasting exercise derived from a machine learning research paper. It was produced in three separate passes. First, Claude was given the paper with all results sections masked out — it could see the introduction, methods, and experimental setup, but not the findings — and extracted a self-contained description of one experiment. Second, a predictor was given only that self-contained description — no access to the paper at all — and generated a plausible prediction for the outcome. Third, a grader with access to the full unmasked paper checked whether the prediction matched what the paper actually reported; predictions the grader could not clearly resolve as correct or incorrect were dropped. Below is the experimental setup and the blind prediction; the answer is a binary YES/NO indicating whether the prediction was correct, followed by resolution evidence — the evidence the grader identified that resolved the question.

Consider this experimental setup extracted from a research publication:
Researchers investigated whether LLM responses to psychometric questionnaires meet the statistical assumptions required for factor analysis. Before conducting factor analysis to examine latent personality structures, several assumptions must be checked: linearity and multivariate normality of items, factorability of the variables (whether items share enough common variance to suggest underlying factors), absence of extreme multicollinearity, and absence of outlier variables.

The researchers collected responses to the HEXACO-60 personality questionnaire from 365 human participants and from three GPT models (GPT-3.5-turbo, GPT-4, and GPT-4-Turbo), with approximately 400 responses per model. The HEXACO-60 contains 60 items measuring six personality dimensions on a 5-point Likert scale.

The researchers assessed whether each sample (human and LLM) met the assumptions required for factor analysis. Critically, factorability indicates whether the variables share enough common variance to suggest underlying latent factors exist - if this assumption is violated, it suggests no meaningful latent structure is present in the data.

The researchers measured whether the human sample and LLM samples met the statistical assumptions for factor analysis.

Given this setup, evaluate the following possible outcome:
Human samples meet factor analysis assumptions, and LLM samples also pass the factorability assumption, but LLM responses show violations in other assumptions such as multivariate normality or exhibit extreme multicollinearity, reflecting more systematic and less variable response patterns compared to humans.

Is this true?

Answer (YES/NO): NO